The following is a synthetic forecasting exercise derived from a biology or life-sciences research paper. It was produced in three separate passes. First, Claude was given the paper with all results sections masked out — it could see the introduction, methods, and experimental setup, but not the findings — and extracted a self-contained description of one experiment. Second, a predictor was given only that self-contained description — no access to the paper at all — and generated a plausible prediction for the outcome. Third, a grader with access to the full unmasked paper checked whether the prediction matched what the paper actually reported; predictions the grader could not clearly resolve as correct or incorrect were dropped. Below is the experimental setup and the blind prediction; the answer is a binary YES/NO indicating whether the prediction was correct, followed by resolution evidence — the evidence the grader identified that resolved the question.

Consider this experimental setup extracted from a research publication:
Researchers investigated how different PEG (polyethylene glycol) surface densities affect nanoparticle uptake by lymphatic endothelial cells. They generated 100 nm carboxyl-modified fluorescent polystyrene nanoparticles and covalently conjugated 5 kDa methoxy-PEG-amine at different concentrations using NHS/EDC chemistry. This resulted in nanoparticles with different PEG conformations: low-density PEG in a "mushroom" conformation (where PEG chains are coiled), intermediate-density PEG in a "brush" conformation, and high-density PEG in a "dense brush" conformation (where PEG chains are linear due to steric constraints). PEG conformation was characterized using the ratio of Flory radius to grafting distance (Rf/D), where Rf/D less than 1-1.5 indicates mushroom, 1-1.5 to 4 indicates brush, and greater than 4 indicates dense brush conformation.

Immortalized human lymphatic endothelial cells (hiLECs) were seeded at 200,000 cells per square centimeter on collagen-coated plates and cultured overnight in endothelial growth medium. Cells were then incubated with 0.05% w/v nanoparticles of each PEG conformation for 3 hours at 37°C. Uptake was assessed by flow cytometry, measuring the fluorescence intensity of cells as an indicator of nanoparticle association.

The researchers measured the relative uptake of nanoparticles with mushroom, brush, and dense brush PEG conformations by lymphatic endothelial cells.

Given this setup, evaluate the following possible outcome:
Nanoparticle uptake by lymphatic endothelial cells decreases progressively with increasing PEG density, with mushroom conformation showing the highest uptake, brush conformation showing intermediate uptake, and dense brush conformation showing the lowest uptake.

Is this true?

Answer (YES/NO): NO